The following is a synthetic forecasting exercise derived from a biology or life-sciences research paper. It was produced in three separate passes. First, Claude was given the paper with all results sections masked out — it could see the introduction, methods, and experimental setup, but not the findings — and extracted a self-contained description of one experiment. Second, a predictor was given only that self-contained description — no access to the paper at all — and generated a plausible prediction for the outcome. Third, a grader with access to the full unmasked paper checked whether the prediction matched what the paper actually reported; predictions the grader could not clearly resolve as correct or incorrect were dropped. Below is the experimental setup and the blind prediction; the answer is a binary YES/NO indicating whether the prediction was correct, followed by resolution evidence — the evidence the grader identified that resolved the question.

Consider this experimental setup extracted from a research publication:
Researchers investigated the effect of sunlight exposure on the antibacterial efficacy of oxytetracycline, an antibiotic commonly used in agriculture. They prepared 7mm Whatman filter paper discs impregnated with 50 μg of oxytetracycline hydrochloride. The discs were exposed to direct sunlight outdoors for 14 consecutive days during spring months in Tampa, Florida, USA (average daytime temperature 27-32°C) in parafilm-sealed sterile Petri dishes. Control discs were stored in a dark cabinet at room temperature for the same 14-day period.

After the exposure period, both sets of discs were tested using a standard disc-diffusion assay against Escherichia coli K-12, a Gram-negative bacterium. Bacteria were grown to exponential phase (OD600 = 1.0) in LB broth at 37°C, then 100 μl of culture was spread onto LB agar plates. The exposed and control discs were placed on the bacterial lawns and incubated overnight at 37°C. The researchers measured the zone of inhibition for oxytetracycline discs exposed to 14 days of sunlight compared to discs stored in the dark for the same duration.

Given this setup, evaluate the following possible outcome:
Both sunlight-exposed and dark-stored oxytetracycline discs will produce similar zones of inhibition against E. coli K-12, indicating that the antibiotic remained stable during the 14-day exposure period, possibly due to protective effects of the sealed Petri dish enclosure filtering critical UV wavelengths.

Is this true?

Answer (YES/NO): NO